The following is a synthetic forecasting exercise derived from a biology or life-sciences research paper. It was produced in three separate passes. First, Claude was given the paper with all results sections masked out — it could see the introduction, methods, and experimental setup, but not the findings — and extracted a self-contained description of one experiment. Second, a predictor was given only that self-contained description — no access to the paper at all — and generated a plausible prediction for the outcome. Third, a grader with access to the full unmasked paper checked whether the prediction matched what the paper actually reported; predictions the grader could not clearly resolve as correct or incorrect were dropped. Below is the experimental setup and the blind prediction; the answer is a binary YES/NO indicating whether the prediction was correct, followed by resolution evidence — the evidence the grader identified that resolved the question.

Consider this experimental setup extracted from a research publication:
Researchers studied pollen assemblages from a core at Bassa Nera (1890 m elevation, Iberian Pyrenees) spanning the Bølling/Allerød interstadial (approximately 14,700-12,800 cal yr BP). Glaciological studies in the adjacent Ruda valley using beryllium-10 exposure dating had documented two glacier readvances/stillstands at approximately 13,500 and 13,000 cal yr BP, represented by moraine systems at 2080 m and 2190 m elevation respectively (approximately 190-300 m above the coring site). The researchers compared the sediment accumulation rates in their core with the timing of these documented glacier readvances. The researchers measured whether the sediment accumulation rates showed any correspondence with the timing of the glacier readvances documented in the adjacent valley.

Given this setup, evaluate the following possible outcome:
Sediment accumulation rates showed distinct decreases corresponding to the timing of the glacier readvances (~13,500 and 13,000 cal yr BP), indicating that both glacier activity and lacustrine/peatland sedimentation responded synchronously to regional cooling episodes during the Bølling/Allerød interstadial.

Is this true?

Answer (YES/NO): NO